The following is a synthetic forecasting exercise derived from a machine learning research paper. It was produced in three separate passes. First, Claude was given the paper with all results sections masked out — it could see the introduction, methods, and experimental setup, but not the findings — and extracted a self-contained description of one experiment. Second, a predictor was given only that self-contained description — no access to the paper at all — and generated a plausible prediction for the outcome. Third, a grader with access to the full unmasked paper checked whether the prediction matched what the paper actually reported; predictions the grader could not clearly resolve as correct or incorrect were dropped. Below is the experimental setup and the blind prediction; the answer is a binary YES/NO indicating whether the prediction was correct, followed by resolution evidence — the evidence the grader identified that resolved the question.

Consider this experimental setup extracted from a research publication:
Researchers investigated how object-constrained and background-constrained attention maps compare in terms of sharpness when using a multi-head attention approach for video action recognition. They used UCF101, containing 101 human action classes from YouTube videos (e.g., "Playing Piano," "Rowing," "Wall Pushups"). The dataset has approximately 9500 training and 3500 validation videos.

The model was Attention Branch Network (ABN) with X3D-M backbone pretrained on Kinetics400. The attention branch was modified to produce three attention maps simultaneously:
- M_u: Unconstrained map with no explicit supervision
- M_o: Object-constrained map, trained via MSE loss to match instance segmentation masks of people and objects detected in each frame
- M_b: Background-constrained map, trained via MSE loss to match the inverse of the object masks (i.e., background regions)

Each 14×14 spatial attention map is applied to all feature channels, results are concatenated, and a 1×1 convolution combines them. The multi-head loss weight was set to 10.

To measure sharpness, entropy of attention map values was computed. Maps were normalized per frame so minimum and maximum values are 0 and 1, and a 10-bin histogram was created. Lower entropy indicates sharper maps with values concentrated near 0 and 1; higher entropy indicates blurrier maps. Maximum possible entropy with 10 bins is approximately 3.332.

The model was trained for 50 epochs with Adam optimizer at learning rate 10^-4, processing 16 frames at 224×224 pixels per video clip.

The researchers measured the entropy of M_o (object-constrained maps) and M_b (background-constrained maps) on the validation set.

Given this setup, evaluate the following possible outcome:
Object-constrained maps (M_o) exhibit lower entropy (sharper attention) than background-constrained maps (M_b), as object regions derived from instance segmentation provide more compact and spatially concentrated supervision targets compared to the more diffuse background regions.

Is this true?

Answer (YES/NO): NO